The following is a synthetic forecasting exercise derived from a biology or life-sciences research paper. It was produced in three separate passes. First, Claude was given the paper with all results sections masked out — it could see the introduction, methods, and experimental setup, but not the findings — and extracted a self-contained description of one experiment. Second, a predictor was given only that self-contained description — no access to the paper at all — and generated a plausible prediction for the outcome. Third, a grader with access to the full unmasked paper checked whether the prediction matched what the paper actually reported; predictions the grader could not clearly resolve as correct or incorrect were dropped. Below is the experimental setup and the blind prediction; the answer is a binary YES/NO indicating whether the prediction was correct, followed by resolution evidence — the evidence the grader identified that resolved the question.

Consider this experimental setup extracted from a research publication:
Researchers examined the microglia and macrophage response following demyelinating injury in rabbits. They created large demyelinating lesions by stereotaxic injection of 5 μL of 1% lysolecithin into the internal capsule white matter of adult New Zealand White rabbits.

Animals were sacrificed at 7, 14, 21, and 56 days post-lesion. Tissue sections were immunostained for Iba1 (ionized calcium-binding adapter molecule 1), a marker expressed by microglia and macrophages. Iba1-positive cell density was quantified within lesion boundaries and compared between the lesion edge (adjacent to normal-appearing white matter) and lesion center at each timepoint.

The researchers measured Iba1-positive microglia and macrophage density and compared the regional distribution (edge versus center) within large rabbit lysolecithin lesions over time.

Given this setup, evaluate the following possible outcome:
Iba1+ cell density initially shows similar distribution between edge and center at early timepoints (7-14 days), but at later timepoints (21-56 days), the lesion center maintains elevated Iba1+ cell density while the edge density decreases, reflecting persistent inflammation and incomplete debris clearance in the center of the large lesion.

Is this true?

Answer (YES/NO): NO